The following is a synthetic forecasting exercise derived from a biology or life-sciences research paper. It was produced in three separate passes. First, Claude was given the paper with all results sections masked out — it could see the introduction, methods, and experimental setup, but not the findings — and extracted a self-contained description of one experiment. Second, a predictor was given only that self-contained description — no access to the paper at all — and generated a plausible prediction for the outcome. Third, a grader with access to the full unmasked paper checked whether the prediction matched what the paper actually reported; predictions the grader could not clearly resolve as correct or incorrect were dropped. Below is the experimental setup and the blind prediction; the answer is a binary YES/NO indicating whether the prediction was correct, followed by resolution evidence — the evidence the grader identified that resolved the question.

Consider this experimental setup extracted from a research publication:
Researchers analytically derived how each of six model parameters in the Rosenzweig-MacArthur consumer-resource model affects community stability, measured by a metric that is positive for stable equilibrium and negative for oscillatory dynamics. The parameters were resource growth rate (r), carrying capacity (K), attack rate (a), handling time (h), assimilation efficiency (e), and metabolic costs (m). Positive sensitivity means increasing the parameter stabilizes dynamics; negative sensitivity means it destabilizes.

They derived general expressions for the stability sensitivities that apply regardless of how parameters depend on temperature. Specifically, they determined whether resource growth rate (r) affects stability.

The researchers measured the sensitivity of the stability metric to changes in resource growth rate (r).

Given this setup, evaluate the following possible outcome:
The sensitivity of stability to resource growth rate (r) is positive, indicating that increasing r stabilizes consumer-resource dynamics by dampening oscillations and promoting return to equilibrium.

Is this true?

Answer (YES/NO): NO